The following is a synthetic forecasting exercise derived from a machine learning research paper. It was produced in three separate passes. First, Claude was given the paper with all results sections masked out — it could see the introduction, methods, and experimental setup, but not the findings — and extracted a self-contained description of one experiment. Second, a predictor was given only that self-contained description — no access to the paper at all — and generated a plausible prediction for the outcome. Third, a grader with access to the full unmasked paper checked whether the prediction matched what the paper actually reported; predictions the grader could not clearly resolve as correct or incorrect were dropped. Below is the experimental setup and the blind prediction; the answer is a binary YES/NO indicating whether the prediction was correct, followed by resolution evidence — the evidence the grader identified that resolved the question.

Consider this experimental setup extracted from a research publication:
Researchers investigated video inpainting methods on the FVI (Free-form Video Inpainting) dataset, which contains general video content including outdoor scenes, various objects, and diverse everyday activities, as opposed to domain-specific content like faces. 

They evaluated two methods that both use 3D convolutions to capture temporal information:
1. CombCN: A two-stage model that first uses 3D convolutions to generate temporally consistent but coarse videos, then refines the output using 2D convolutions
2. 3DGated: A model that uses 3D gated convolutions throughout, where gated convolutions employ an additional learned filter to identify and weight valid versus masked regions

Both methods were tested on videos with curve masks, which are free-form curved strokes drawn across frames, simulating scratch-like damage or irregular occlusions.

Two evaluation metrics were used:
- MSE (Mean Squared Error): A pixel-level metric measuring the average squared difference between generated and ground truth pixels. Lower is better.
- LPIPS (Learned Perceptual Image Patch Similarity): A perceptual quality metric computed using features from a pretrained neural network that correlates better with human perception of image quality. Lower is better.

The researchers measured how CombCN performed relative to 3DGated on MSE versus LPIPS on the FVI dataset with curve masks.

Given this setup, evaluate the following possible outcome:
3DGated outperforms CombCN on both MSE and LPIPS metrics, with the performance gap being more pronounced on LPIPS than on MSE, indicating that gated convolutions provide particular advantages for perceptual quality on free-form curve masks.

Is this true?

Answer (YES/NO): NO